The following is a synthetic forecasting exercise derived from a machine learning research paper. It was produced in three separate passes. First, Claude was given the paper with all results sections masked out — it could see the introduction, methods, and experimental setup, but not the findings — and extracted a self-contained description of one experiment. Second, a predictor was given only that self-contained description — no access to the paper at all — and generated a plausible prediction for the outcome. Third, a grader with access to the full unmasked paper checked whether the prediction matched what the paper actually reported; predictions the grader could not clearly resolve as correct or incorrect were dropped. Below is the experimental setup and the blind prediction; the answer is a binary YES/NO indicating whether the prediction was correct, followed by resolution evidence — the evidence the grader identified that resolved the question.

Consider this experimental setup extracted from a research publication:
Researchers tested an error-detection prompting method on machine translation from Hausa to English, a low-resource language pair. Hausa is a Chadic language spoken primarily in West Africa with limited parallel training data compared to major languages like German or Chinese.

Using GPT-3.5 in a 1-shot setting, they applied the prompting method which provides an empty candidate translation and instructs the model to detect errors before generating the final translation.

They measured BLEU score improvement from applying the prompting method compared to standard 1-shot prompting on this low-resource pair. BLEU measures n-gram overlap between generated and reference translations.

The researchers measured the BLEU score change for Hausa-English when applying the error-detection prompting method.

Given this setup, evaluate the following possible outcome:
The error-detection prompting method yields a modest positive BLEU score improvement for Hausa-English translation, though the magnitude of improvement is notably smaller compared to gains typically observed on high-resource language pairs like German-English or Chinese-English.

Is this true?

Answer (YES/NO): NO